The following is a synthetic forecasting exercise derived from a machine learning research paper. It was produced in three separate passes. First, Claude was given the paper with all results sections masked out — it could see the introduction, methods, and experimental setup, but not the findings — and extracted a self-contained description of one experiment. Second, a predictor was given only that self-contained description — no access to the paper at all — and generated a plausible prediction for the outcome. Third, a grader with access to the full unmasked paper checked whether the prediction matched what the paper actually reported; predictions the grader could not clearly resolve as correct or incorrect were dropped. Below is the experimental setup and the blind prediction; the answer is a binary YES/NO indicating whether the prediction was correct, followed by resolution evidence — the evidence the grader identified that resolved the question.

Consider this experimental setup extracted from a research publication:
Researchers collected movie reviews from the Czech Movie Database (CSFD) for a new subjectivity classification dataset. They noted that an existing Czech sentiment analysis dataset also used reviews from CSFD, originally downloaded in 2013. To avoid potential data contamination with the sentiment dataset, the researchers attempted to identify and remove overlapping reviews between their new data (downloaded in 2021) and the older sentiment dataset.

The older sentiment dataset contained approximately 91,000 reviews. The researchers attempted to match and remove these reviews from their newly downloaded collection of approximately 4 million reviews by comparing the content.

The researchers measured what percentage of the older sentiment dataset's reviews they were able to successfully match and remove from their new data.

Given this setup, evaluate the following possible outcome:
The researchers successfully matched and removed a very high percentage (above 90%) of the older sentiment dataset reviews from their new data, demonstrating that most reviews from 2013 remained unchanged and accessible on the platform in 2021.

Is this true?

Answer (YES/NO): NO